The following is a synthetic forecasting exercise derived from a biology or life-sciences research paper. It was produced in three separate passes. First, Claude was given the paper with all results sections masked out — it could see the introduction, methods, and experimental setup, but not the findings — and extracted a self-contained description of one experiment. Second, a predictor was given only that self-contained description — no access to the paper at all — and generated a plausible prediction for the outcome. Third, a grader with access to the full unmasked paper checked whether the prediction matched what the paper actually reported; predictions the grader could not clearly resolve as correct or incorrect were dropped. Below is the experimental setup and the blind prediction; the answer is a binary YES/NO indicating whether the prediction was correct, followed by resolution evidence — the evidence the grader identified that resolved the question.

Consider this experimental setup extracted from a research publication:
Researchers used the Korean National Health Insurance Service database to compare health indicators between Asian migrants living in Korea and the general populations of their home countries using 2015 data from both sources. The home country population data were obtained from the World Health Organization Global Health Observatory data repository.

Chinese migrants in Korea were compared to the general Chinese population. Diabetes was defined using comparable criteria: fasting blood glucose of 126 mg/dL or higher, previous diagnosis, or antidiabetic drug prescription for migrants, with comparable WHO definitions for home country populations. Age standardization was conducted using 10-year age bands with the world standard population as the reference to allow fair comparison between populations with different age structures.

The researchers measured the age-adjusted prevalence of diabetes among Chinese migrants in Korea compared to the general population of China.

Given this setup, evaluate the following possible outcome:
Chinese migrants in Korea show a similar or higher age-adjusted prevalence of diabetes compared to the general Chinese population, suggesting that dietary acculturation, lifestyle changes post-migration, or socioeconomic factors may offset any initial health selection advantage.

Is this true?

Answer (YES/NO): NO